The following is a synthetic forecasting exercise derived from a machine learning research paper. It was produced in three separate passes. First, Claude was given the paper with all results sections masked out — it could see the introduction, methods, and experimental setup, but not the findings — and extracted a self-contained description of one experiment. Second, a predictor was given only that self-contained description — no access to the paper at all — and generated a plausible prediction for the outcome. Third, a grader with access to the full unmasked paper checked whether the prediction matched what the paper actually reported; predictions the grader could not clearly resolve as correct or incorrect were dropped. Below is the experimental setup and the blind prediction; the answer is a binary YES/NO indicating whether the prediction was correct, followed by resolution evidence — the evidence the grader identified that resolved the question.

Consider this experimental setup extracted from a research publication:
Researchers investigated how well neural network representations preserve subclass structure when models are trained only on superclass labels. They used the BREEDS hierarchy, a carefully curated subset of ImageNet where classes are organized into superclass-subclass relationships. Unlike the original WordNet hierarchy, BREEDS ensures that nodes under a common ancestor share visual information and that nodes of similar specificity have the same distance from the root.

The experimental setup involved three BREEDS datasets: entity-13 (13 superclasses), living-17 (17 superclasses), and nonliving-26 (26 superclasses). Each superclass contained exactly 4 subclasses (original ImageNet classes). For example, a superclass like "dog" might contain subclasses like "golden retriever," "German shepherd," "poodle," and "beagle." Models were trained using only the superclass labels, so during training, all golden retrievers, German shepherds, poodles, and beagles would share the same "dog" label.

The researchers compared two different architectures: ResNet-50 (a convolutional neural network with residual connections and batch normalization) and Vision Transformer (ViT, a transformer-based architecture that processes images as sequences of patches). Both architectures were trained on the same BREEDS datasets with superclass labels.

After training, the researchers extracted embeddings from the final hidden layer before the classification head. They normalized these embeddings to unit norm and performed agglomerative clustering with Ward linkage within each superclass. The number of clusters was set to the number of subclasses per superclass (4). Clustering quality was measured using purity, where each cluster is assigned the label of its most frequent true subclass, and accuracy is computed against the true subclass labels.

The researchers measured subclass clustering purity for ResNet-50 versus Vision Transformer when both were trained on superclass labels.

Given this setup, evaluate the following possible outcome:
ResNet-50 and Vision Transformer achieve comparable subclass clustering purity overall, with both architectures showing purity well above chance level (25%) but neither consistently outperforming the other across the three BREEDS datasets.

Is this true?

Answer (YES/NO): NO